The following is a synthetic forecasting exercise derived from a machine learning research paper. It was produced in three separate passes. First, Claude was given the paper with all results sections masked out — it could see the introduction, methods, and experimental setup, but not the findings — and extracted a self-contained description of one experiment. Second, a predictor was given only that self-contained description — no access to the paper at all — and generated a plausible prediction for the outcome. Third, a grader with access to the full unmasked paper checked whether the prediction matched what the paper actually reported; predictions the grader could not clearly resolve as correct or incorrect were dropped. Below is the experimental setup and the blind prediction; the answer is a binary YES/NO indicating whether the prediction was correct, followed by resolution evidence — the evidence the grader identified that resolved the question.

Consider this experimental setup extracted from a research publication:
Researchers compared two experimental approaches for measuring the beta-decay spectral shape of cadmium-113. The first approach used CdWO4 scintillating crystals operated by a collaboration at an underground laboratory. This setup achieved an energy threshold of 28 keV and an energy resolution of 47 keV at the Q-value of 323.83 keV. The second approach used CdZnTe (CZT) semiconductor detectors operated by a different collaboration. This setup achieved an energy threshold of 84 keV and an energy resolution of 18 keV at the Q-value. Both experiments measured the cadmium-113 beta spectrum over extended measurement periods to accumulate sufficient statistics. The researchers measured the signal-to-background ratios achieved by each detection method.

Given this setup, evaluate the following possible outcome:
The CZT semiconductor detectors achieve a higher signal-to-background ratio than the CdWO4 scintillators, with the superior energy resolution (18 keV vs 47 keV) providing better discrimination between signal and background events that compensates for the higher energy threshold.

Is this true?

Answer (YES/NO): NO